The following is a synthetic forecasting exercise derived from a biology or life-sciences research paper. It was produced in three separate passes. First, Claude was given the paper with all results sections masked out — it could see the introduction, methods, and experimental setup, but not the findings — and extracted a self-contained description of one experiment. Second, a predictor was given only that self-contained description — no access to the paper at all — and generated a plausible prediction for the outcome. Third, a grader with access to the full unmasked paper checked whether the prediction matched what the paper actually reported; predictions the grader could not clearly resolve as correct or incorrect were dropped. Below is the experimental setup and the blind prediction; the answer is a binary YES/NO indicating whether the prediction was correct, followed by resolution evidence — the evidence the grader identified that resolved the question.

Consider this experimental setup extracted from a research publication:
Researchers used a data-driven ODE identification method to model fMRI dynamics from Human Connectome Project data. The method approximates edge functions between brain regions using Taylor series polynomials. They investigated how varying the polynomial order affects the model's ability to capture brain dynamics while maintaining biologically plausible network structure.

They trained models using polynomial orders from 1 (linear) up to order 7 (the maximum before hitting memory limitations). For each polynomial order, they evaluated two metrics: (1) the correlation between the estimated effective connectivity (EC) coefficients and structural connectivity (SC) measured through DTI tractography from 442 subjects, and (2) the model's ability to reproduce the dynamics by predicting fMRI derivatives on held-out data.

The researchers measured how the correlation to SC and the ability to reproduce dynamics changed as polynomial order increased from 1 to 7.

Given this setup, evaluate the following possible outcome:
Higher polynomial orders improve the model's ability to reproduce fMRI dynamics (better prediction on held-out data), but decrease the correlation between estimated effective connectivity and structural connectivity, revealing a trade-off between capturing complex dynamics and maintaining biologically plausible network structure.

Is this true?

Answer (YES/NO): YES